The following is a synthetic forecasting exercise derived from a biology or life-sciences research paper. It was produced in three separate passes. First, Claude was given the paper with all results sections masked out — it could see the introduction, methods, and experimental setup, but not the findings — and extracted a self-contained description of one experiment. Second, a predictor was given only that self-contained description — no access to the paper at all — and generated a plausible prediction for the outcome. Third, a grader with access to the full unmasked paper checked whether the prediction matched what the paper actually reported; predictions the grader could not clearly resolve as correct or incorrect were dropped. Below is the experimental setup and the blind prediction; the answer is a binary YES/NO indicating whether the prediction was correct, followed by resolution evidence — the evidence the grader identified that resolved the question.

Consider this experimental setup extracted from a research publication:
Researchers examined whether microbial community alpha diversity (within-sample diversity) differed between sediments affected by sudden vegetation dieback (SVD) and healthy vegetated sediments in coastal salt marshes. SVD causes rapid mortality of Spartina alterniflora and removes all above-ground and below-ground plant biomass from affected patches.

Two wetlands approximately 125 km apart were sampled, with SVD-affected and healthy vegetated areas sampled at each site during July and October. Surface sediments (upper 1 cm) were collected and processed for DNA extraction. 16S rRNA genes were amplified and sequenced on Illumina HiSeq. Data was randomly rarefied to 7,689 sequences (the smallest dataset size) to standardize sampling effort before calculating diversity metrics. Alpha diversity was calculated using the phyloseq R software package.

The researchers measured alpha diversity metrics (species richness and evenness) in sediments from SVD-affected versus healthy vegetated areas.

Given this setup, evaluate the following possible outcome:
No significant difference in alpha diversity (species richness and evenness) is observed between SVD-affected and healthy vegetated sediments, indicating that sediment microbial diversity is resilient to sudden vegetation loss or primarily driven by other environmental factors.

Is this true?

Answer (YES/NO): YES